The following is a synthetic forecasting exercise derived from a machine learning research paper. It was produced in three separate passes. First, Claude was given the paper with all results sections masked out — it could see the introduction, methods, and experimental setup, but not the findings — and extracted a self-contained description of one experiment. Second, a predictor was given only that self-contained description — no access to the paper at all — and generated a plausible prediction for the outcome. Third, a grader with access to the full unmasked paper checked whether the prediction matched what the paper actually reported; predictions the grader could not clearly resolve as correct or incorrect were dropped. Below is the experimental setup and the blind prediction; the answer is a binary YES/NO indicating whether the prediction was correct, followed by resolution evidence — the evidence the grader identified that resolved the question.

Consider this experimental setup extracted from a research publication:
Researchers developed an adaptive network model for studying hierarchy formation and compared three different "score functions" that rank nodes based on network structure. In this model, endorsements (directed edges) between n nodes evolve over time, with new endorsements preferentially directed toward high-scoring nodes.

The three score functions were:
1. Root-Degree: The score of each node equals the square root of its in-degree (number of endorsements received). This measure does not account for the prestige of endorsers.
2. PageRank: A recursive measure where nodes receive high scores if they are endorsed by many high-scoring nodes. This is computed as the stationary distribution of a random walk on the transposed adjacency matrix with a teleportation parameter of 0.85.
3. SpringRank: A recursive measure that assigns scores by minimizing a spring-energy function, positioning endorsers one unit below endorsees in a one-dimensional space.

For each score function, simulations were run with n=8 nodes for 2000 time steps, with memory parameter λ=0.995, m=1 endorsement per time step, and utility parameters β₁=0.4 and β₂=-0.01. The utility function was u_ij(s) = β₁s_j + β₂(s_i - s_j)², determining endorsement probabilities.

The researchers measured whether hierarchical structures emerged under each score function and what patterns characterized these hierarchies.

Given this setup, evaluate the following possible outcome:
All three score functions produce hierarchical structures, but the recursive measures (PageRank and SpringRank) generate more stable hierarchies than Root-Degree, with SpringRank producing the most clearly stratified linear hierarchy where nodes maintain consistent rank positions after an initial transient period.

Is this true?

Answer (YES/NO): NO